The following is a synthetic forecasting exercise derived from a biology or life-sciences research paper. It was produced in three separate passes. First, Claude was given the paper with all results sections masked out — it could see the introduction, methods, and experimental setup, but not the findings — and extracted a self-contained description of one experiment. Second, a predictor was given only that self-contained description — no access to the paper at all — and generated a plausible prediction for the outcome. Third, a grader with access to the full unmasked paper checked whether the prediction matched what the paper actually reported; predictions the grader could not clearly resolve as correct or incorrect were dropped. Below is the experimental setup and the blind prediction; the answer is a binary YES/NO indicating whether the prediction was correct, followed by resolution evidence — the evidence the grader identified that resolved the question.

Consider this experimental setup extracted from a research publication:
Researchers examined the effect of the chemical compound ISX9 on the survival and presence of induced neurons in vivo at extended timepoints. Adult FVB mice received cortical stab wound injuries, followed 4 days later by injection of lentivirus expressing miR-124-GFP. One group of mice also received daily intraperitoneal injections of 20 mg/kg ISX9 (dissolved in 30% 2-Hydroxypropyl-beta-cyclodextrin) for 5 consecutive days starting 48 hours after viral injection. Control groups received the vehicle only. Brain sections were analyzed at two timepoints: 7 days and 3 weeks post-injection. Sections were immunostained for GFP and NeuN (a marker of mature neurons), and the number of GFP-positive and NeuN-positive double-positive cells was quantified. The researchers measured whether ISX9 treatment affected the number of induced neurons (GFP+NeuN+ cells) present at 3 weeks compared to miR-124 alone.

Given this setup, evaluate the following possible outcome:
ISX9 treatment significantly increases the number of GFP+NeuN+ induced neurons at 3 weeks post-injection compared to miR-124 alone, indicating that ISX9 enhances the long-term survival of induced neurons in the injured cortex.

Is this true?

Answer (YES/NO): NO